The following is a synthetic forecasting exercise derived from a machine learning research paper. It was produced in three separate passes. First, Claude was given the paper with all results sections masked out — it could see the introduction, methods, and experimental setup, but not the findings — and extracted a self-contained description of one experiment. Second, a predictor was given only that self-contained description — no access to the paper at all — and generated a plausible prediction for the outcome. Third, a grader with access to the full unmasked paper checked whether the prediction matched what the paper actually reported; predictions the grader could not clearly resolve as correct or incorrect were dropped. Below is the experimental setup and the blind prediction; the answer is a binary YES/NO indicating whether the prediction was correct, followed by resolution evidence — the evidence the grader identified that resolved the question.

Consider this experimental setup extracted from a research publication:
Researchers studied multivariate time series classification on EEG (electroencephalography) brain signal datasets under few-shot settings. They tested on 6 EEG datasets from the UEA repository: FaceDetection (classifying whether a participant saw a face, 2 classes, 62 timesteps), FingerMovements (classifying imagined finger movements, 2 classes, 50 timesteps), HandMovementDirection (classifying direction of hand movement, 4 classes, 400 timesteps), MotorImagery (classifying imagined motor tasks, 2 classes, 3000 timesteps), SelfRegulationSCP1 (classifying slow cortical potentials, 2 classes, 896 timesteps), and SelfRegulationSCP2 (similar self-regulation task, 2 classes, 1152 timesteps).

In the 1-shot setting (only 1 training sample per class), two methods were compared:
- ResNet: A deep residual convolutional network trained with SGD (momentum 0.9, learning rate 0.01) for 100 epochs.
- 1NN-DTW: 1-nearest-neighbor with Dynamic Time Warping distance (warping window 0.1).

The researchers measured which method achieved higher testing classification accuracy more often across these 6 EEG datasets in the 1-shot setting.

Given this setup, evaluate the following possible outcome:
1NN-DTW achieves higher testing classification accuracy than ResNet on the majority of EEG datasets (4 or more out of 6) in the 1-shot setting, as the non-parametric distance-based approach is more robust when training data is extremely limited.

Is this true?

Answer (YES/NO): NO